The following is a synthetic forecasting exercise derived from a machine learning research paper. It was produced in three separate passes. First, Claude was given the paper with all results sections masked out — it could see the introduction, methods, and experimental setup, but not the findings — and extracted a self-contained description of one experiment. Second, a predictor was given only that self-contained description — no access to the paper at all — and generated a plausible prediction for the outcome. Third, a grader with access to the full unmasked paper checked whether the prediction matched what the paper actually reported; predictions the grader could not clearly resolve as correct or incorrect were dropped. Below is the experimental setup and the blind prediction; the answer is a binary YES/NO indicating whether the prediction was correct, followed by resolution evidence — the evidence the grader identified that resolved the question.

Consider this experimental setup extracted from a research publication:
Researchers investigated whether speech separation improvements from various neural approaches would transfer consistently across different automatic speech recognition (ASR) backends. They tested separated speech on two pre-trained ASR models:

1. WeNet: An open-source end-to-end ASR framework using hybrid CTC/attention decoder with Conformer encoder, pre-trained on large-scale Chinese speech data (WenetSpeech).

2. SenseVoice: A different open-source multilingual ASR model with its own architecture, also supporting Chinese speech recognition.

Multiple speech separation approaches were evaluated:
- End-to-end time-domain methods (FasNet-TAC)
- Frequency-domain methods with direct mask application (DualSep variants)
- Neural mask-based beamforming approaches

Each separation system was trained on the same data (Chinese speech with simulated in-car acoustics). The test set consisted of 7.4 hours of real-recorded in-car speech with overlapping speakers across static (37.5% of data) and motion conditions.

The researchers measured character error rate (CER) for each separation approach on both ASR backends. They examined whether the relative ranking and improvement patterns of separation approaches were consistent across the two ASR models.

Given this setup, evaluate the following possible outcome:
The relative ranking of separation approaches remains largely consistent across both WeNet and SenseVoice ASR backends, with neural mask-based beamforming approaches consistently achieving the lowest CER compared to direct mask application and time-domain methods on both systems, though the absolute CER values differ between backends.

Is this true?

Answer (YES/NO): YES